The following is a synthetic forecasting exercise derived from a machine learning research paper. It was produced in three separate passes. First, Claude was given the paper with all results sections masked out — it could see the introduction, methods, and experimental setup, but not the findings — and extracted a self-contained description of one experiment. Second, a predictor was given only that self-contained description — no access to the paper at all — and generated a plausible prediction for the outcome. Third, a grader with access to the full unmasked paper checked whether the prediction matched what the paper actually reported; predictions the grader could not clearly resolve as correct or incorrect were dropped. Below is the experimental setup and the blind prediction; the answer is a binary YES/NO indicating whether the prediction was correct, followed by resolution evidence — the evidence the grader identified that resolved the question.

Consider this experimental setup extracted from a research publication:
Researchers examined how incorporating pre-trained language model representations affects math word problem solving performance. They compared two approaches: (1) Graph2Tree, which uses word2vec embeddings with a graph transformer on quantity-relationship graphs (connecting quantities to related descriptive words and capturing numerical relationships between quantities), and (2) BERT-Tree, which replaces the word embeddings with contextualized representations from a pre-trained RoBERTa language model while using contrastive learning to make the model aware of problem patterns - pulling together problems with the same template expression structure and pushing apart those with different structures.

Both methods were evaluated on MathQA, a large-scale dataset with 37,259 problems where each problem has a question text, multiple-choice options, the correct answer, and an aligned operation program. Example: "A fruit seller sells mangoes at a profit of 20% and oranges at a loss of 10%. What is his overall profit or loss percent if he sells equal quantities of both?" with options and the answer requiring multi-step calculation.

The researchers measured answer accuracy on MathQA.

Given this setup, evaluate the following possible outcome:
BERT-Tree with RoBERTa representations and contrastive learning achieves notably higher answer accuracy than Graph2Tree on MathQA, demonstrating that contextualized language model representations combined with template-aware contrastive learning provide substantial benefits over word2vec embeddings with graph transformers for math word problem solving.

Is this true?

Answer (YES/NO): YES